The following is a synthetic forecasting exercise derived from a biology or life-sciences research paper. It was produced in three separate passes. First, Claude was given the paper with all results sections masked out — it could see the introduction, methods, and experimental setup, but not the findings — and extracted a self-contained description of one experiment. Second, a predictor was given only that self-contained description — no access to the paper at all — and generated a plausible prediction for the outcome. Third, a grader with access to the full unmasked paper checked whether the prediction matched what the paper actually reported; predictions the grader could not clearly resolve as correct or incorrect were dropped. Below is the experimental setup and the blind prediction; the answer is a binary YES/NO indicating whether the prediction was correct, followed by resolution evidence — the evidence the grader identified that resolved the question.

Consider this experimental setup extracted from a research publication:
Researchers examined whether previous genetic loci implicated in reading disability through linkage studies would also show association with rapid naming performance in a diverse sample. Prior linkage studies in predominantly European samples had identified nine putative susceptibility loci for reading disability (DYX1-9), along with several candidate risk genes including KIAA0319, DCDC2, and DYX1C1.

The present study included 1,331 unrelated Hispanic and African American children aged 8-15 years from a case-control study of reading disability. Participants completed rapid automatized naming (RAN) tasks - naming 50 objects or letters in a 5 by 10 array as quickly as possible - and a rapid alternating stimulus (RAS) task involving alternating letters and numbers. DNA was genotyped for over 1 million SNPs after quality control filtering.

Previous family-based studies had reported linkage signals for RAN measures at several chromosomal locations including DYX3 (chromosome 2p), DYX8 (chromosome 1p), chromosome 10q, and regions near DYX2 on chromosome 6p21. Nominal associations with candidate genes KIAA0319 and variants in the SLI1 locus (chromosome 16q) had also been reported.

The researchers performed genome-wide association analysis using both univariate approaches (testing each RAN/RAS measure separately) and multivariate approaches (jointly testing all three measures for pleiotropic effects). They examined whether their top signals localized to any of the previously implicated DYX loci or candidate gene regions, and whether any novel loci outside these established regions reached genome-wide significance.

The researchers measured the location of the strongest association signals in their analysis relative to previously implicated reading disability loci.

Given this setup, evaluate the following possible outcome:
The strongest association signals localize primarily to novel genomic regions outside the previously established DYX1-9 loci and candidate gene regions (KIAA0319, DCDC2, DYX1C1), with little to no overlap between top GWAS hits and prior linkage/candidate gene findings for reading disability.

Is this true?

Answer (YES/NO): YES